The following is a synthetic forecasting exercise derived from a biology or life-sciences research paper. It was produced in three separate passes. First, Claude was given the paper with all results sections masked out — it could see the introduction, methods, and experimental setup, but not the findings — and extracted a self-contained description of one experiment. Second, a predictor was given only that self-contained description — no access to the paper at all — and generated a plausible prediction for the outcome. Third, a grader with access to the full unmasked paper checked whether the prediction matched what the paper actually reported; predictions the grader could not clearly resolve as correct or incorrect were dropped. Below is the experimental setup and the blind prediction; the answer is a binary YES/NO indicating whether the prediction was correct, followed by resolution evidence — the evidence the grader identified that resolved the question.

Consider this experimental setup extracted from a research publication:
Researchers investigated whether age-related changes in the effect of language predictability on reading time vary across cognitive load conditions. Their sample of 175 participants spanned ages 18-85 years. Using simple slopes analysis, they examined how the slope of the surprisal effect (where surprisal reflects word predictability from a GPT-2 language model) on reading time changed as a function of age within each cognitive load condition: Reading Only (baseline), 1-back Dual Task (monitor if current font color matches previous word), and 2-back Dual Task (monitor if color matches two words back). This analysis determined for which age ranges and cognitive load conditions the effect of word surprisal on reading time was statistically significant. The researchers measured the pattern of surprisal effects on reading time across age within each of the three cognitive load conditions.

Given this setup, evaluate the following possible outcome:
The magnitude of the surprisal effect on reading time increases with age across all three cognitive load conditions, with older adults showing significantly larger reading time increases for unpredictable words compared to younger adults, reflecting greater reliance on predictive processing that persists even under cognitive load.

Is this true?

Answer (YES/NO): NO